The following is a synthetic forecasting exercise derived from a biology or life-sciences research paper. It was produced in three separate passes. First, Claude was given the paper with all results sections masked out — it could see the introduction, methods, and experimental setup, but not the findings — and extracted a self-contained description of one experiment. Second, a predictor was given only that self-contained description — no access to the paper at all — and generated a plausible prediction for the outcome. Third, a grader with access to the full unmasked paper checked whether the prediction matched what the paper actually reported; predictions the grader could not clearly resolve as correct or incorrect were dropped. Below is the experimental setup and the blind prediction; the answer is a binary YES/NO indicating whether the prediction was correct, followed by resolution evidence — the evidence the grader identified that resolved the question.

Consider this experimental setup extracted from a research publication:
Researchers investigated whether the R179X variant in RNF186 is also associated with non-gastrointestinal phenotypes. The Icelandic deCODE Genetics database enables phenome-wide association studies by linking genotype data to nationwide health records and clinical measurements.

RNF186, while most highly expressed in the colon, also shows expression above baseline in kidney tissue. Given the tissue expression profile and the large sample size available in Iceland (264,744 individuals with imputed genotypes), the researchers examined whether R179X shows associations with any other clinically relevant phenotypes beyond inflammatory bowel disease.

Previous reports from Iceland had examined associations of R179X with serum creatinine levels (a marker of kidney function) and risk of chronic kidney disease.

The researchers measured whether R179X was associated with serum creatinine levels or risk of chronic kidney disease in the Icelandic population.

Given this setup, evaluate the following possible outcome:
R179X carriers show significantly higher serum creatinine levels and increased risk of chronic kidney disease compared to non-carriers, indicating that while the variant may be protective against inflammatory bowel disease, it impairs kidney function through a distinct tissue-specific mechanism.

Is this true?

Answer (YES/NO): YES